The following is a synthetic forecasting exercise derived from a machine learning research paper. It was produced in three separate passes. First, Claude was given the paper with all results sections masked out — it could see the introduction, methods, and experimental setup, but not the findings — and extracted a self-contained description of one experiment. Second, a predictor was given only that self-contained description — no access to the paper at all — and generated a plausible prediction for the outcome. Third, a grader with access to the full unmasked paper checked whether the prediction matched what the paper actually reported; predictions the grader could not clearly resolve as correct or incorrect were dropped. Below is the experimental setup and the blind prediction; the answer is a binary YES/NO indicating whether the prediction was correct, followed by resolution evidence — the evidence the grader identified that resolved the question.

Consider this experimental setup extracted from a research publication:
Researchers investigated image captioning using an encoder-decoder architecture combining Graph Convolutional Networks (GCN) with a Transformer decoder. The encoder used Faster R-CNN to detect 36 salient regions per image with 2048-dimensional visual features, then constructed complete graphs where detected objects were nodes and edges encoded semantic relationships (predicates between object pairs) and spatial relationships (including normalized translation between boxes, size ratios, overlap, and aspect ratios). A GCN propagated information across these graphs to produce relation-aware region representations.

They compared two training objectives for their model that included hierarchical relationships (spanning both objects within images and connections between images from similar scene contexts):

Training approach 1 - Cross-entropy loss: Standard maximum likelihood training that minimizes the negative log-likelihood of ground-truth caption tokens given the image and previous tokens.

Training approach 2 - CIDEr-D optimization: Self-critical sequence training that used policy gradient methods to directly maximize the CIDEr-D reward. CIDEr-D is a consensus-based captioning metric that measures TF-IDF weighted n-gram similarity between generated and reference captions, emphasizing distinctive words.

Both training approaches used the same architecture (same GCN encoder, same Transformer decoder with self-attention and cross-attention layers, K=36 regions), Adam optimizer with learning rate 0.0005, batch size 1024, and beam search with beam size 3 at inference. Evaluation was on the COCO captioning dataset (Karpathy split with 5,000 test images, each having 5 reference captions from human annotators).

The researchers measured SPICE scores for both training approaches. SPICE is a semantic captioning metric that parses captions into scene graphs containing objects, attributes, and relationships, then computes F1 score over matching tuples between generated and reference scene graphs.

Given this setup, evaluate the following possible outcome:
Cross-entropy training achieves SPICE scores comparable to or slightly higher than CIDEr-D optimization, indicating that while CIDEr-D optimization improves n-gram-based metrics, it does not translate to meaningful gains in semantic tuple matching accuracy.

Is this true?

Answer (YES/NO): NO